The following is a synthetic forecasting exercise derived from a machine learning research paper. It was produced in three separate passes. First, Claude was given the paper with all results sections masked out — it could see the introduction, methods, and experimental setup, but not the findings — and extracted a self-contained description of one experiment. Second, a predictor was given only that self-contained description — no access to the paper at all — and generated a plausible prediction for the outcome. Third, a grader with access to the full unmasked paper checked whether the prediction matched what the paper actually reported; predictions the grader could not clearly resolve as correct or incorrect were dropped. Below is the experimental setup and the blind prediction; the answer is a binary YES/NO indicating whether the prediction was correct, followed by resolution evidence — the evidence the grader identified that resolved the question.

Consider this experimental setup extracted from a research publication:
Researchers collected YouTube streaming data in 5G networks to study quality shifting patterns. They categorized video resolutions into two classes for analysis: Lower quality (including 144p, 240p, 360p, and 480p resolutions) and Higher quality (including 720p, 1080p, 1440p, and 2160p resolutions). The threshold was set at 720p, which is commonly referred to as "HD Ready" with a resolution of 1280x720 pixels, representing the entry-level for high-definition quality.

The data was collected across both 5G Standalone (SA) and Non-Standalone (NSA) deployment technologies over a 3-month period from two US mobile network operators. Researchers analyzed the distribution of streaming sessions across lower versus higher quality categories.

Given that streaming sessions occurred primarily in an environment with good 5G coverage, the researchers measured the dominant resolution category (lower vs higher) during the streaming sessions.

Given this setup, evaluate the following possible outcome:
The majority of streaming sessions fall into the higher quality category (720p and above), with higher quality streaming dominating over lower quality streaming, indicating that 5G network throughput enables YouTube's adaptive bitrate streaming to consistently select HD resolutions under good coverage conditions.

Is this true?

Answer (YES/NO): YES